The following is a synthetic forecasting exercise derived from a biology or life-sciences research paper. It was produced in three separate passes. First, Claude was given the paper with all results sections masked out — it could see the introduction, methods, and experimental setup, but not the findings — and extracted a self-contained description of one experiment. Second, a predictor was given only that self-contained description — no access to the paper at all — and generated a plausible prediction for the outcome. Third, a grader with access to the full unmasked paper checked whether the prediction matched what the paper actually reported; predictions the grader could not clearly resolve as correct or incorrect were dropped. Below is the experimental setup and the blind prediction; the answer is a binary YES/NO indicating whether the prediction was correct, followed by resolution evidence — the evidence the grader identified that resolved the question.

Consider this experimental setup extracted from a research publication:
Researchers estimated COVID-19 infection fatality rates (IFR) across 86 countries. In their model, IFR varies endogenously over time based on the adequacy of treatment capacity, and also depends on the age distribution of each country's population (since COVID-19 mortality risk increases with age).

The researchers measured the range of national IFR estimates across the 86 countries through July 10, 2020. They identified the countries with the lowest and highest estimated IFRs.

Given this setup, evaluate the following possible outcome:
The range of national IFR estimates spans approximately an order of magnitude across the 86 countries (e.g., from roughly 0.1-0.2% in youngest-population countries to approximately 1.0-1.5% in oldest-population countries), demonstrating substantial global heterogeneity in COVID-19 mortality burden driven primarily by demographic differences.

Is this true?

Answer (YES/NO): NO